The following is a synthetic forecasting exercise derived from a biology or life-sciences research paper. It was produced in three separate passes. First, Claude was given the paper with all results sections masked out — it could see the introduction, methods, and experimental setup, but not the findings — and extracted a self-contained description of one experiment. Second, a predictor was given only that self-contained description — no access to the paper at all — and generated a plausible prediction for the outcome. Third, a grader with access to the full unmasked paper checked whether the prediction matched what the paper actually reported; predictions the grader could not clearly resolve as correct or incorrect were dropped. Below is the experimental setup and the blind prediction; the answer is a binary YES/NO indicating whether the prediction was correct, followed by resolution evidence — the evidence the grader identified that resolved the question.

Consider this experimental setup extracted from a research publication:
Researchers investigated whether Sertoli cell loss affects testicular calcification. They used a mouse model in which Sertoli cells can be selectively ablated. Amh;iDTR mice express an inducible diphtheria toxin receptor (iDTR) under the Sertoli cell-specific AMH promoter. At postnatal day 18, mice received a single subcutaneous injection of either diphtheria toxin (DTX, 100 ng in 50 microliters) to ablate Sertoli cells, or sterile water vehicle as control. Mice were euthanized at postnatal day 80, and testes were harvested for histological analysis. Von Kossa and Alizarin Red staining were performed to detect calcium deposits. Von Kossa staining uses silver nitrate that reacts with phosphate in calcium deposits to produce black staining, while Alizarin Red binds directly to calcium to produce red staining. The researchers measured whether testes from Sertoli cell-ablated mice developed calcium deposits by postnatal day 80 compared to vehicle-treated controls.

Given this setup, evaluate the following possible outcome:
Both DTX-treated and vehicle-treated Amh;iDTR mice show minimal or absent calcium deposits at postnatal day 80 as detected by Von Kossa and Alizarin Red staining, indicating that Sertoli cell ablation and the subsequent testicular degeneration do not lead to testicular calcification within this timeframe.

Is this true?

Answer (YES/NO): NO